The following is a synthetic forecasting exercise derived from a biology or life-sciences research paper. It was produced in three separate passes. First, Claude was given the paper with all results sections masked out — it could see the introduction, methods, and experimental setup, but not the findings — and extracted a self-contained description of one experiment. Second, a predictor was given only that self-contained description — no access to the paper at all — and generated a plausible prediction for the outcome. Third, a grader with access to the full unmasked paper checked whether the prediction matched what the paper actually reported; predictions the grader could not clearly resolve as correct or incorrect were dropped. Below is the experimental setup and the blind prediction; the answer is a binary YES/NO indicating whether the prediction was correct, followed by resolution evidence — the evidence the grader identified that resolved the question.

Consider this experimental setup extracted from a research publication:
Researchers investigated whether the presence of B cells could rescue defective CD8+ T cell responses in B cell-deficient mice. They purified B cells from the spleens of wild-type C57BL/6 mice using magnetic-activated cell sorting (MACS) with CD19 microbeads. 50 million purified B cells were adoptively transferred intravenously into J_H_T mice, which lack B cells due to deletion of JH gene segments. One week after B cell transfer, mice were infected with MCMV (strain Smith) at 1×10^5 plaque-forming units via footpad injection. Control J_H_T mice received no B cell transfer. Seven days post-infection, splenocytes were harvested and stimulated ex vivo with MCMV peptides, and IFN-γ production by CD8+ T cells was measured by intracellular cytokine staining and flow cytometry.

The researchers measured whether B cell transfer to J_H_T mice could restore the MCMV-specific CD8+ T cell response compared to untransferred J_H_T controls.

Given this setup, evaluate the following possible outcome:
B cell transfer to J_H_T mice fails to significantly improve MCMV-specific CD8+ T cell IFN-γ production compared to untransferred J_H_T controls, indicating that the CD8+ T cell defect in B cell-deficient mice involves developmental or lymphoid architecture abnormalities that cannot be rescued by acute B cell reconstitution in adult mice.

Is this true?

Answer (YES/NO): NO